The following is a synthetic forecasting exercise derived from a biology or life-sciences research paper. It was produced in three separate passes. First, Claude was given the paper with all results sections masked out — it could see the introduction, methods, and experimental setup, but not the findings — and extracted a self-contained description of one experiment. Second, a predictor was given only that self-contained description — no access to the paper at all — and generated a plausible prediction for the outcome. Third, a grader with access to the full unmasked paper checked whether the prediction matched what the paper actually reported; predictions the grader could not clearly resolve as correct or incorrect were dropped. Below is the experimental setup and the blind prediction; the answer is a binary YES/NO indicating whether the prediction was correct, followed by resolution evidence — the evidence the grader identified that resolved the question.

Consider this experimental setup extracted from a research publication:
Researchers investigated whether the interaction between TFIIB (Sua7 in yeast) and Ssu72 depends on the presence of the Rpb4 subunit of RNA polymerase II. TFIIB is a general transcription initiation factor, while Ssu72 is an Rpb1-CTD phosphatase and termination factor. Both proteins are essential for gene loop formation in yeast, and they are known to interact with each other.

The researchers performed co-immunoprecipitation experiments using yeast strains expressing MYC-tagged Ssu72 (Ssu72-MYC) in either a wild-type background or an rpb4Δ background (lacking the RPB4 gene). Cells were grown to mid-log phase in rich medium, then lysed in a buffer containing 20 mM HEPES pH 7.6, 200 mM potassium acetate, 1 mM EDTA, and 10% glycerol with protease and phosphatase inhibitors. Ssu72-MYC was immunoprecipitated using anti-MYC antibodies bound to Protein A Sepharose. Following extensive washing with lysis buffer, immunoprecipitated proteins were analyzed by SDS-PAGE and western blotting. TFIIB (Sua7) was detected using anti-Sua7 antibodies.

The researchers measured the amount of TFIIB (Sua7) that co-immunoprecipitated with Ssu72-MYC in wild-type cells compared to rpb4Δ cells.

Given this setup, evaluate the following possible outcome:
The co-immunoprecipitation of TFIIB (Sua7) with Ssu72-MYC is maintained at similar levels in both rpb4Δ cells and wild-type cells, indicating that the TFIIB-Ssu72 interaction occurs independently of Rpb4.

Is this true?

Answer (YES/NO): NO